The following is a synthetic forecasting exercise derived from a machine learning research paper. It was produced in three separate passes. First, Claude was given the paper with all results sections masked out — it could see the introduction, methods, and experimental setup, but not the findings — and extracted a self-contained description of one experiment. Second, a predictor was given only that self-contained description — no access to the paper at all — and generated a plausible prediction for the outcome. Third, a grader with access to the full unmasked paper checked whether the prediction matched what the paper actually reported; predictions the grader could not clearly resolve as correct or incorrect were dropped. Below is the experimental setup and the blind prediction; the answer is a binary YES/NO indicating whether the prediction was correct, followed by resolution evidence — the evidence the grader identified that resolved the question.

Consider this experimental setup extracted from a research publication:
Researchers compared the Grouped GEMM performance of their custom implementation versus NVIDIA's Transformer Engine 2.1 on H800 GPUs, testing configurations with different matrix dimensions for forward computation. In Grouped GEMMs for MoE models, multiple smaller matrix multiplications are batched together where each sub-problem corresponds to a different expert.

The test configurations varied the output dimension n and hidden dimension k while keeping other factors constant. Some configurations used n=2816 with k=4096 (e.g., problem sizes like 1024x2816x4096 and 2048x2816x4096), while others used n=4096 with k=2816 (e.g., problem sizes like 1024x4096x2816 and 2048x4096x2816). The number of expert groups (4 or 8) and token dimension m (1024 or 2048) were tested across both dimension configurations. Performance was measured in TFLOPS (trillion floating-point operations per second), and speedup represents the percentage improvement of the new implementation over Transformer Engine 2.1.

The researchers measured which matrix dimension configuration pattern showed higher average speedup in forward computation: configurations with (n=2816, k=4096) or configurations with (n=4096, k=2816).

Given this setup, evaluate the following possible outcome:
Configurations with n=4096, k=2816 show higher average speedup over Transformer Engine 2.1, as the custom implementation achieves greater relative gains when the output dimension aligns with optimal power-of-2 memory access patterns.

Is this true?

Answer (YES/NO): YES